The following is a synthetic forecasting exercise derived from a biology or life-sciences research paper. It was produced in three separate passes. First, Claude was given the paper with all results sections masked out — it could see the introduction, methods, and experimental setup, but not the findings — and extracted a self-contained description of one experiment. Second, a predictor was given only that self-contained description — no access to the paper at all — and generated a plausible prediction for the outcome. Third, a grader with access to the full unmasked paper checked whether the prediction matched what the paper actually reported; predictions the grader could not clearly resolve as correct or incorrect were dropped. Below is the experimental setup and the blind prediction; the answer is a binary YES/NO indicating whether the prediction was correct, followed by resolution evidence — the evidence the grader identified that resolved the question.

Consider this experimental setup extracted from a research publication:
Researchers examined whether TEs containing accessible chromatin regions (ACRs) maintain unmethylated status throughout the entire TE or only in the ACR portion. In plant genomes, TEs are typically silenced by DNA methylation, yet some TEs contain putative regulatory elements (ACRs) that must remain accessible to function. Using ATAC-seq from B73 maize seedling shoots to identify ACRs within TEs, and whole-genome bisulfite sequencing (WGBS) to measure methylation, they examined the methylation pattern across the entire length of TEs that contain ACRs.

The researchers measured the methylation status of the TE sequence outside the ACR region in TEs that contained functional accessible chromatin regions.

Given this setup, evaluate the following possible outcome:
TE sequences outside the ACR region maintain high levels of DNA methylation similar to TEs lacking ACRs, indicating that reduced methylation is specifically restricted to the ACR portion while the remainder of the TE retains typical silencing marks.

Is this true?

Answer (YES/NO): YES